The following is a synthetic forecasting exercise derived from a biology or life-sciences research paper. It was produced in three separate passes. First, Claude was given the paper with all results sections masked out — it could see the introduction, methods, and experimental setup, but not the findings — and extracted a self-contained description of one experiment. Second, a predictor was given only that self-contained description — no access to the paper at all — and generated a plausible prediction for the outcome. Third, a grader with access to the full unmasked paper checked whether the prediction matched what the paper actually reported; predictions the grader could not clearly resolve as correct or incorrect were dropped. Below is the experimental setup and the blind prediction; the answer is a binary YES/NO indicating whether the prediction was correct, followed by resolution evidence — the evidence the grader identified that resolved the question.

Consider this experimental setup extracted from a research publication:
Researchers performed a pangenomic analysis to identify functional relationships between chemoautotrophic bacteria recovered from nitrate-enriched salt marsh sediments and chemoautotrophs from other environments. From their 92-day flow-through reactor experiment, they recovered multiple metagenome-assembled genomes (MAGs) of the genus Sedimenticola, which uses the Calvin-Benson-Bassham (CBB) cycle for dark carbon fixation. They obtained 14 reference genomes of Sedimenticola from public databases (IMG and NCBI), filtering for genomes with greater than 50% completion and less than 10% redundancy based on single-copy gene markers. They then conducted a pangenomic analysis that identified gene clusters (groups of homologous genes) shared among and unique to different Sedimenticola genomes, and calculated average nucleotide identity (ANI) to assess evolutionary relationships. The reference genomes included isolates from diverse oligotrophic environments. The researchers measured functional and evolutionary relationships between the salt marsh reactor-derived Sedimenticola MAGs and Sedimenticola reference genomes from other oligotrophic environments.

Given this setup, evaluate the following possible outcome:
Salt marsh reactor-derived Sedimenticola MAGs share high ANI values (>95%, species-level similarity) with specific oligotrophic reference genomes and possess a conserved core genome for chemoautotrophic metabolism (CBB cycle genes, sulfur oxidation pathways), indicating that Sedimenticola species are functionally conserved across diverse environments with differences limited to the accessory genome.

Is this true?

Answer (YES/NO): NO